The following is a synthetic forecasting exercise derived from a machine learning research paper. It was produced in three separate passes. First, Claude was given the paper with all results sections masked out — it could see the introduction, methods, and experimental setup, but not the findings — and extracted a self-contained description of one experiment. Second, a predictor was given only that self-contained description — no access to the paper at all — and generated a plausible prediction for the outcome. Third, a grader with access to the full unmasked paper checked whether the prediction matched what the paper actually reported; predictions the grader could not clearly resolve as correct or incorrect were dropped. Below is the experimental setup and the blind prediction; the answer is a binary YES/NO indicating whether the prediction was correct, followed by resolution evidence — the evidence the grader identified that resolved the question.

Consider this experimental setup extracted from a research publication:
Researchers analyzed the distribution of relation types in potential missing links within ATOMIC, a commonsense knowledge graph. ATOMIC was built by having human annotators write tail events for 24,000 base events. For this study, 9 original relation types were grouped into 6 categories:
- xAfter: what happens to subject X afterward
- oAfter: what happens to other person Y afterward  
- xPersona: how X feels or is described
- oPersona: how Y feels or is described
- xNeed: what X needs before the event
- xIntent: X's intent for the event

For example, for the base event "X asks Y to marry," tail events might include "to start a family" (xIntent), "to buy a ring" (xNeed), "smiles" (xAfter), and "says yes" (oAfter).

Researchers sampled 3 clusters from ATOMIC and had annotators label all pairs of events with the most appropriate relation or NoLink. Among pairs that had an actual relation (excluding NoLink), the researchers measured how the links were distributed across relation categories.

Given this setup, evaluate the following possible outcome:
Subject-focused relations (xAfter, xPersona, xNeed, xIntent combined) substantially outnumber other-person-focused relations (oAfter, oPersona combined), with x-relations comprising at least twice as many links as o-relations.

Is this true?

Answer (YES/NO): NO